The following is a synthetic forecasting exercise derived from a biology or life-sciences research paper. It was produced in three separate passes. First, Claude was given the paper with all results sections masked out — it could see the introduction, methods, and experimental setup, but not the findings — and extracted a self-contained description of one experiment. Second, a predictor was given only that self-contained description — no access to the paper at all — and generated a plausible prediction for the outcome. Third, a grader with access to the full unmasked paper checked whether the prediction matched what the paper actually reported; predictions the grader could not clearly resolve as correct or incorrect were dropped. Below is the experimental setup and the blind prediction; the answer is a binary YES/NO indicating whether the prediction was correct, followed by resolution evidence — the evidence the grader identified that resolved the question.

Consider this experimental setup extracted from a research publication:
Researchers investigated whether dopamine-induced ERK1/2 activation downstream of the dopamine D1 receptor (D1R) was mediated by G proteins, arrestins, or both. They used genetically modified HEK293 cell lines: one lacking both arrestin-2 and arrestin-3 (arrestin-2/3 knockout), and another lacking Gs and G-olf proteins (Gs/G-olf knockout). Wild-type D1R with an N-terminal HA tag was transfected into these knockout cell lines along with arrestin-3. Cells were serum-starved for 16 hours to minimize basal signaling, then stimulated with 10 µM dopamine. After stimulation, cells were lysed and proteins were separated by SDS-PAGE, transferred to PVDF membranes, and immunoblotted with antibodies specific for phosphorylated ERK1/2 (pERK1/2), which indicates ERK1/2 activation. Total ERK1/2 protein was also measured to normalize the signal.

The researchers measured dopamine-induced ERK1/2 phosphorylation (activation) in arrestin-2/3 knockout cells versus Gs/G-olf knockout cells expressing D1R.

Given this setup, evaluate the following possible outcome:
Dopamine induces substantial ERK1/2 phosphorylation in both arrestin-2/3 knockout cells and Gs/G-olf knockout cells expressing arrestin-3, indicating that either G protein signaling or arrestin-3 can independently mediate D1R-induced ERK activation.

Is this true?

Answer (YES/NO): NO